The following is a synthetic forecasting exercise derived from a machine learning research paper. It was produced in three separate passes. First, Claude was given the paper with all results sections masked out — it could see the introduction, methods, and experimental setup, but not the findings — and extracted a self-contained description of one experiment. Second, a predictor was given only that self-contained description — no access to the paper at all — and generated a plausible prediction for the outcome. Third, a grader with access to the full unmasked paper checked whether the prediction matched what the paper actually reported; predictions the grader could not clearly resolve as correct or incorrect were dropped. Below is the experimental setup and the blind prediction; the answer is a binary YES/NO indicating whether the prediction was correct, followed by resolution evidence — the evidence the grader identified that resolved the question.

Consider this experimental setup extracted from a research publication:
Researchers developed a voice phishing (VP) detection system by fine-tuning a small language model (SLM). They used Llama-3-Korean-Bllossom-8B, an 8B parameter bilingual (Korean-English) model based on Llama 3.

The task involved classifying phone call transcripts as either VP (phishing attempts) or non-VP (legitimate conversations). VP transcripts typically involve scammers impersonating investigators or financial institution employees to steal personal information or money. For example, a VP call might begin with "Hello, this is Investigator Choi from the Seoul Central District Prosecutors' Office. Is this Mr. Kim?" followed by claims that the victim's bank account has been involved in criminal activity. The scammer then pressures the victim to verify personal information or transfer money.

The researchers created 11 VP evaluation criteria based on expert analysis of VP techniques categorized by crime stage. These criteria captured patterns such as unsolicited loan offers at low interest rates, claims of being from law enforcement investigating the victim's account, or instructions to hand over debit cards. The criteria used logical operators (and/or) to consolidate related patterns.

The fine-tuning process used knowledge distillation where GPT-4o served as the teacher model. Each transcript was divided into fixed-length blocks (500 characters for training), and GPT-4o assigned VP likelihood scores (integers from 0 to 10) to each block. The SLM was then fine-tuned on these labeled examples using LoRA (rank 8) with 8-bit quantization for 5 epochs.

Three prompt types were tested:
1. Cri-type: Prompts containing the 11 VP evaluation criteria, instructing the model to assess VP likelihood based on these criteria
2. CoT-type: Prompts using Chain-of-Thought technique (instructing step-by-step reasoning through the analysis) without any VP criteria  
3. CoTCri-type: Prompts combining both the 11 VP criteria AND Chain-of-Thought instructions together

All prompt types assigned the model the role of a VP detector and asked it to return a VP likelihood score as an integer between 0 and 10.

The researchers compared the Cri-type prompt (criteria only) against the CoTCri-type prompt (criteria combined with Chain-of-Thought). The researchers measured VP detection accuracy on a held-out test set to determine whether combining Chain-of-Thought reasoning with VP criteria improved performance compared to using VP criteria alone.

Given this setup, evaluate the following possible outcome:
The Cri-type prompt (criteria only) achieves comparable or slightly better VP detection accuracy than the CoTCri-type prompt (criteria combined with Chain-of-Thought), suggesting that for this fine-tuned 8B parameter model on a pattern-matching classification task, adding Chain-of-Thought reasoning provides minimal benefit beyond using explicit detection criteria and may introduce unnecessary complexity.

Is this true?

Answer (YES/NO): NO